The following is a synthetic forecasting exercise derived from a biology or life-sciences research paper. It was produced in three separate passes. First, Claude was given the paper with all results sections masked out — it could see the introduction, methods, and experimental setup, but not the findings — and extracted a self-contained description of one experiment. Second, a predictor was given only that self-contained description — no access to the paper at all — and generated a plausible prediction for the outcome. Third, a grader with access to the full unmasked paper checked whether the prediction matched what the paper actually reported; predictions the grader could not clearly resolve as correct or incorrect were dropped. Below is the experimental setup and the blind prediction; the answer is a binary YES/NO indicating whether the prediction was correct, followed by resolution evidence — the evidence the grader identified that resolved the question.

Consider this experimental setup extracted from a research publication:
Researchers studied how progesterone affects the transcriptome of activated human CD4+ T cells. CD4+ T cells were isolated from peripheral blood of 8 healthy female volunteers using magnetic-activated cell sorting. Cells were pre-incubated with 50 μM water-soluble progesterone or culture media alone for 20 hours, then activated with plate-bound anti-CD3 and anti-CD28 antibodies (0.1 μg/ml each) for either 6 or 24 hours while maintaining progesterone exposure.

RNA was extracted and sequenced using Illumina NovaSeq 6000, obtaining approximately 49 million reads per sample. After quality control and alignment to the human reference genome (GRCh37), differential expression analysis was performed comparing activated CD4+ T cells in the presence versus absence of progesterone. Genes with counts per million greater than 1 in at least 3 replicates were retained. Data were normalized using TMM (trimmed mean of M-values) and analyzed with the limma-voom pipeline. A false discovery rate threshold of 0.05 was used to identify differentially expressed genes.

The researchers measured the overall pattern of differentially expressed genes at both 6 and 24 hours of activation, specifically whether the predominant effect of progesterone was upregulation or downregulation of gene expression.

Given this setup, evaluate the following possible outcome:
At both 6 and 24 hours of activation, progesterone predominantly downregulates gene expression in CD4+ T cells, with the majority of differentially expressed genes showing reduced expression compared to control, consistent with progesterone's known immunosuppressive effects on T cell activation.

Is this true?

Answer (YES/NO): NO